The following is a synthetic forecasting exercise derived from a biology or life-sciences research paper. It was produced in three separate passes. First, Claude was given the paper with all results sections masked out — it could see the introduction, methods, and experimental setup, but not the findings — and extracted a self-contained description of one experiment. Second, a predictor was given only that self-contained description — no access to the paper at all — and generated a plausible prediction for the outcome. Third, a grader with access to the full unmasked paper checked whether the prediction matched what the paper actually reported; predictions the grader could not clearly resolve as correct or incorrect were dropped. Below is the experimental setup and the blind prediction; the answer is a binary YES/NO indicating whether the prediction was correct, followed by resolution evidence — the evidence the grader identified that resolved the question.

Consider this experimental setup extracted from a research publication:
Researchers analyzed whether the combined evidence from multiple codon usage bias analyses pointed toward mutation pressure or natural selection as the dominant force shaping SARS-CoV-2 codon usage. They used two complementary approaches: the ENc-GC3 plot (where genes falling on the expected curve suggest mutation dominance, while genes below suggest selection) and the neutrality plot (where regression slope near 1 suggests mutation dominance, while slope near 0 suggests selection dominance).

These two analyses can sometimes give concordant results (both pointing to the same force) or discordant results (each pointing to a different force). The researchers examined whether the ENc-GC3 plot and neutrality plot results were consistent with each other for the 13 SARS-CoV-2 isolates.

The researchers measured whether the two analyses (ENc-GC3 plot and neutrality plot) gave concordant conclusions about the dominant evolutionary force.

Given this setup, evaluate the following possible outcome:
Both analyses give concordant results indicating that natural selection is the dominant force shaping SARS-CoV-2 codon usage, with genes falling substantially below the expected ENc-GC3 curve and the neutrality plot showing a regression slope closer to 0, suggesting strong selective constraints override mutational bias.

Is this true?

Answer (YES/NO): YES